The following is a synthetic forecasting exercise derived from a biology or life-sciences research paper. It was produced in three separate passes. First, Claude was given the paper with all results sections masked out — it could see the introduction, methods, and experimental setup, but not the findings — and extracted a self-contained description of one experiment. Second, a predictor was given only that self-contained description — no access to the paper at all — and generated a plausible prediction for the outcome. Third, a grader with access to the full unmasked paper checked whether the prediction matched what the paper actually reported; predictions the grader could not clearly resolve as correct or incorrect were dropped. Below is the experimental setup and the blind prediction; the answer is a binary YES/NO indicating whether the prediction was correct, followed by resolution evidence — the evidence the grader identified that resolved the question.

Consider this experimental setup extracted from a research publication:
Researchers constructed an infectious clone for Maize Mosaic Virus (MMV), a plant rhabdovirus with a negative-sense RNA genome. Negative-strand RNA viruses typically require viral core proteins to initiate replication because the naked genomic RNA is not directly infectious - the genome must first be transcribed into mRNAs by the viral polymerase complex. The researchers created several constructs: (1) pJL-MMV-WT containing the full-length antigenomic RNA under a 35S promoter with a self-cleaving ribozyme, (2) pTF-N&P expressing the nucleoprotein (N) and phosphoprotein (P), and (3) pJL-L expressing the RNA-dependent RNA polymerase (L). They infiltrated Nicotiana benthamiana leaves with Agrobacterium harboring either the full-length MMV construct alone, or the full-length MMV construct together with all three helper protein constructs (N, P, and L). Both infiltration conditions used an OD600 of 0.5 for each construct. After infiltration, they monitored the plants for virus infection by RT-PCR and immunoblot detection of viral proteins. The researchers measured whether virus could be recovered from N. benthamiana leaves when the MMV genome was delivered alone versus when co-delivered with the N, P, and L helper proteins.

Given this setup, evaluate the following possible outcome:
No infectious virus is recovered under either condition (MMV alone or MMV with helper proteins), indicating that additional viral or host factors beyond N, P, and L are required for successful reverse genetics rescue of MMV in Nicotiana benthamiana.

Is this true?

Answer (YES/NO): NO